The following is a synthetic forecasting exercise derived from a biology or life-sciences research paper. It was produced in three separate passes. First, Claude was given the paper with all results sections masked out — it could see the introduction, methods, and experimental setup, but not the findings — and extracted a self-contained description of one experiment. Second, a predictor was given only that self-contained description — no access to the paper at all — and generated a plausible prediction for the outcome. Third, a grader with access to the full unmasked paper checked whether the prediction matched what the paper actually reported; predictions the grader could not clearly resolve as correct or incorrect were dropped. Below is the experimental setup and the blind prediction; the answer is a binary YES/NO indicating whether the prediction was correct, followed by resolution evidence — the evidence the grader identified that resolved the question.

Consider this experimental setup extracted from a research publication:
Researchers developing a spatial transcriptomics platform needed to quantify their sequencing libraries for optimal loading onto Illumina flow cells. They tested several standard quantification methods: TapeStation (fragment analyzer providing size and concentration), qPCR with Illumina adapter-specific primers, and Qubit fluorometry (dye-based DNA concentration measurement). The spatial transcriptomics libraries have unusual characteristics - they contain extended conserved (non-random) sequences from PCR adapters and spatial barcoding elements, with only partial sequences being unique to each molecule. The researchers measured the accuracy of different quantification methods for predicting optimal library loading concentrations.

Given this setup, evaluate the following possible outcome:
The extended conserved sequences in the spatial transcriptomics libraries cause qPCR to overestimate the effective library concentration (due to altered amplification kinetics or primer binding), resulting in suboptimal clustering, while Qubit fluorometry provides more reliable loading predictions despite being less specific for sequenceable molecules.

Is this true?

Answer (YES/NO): NO